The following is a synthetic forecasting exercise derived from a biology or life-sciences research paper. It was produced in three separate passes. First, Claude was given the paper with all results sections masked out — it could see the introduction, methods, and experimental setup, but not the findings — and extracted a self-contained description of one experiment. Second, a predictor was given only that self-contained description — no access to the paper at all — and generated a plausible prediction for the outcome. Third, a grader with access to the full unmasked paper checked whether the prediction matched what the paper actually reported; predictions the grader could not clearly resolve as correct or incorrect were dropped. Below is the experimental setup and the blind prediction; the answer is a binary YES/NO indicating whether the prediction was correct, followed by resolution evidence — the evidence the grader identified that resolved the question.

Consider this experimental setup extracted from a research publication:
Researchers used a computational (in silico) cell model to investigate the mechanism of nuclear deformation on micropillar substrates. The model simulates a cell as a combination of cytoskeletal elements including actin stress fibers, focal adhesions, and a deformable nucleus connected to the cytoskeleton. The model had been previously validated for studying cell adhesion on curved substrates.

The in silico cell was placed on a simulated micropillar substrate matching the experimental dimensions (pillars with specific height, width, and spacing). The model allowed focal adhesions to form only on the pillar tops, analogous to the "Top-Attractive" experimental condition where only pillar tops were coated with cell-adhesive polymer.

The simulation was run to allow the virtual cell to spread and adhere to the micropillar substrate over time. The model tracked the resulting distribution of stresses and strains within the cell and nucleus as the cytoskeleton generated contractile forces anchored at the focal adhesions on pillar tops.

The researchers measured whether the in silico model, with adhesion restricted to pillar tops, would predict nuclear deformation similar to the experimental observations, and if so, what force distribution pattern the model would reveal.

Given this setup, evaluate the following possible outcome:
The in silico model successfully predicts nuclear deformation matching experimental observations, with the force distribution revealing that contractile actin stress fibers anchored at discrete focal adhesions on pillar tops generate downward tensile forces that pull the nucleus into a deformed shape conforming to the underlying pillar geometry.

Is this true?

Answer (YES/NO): NO